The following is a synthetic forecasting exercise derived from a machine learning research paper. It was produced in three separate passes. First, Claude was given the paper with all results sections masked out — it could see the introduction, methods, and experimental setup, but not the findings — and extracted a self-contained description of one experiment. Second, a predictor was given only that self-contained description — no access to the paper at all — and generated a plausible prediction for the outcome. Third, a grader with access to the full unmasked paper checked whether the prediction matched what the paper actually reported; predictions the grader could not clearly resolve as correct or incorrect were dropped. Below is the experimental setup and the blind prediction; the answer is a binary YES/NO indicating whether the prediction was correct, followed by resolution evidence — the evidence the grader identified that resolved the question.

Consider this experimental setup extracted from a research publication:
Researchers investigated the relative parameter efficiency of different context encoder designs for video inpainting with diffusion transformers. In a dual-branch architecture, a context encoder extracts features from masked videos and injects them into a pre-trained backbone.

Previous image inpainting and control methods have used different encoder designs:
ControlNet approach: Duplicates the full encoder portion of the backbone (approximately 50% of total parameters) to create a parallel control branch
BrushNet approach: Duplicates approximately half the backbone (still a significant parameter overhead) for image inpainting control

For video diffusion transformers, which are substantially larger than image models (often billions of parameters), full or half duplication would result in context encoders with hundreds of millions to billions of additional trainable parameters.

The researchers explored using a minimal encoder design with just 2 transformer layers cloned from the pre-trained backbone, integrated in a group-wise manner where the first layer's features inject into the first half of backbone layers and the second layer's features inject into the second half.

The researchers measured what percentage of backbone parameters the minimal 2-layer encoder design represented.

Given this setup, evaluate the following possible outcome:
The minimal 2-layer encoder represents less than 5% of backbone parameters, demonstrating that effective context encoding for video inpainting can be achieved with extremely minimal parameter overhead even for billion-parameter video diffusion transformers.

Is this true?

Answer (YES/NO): NO